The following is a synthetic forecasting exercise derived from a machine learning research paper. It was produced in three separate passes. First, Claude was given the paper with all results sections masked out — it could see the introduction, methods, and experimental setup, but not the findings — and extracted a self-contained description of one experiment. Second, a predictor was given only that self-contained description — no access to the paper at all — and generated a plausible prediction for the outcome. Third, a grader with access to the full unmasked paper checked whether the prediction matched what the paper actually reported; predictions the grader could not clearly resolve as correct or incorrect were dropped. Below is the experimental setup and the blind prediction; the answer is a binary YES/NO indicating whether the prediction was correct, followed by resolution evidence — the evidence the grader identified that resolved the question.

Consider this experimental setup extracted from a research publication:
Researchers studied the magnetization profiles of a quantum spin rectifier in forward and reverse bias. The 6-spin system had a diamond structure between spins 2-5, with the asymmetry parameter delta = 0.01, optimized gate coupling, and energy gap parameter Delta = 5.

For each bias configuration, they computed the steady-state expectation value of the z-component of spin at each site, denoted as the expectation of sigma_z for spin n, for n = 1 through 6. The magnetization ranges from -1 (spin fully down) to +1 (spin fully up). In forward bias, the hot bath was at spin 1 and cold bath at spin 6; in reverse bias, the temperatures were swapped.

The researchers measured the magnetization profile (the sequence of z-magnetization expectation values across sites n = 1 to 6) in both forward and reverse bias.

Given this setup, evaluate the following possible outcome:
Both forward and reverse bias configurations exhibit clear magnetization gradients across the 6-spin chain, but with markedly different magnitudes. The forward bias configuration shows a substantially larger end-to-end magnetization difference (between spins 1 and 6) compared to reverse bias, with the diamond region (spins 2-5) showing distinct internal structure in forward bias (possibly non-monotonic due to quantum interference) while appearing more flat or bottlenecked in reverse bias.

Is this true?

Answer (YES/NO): NO